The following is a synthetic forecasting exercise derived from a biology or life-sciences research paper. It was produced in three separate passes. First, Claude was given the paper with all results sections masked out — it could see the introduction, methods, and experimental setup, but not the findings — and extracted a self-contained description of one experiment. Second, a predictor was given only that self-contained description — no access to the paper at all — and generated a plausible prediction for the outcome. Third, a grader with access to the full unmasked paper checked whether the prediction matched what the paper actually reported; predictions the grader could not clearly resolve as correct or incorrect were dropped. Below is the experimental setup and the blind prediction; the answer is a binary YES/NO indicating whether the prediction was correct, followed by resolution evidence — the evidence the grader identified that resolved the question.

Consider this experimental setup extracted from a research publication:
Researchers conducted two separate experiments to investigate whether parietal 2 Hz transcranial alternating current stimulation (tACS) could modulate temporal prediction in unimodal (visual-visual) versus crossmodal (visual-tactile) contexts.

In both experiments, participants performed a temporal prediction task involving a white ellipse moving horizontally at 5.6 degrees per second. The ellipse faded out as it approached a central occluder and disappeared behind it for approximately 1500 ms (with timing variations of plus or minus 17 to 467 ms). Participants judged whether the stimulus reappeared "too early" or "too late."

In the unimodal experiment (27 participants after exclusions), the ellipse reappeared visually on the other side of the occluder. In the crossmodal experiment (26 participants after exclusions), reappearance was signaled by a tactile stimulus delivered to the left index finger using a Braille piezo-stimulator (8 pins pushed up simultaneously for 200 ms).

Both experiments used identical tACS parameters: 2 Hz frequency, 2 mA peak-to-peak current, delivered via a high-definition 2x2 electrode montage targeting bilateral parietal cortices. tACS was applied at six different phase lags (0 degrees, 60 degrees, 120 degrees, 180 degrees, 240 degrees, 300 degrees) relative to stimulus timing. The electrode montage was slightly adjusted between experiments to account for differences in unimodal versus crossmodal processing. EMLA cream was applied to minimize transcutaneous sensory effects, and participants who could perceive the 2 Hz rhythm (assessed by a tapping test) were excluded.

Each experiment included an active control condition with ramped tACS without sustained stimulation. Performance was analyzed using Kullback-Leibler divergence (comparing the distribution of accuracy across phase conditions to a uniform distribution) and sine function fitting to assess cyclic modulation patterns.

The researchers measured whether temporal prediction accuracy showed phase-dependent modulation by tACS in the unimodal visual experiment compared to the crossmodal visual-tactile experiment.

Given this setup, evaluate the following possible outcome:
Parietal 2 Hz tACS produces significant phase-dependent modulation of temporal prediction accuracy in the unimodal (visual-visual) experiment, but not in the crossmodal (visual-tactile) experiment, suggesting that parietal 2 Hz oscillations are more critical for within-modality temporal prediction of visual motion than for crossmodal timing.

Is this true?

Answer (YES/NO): YES